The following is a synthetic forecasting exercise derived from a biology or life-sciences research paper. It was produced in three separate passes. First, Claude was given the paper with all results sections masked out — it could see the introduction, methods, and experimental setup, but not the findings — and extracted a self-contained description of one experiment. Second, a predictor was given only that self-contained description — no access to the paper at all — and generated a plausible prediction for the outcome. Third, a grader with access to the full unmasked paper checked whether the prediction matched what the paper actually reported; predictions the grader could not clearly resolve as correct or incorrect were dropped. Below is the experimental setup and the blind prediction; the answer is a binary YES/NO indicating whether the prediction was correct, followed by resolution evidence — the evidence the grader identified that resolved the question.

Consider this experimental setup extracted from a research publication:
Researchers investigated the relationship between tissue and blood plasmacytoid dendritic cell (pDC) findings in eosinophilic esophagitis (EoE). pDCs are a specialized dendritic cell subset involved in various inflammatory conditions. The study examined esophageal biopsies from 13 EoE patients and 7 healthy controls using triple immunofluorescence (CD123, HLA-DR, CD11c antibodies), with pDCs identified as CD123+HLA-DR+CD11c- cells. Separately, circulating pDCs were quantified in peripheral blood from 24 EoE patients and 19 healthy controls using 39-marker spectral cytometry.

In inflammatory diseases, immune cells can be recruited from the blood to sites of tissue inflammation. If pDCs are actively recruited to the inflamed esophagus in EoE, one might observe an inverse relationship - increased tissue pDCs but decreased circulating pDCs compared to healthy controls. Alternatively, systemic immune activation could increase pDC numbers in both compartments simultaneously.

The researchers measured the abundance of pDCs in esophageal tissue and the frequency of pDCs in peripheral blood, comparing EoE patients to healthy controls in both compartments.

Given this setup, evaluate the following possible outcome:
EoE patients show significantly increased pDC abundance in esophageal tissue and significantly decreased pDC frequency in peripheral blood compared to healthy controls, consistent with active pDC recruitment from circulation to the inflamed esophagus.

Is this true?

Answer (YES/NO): YES